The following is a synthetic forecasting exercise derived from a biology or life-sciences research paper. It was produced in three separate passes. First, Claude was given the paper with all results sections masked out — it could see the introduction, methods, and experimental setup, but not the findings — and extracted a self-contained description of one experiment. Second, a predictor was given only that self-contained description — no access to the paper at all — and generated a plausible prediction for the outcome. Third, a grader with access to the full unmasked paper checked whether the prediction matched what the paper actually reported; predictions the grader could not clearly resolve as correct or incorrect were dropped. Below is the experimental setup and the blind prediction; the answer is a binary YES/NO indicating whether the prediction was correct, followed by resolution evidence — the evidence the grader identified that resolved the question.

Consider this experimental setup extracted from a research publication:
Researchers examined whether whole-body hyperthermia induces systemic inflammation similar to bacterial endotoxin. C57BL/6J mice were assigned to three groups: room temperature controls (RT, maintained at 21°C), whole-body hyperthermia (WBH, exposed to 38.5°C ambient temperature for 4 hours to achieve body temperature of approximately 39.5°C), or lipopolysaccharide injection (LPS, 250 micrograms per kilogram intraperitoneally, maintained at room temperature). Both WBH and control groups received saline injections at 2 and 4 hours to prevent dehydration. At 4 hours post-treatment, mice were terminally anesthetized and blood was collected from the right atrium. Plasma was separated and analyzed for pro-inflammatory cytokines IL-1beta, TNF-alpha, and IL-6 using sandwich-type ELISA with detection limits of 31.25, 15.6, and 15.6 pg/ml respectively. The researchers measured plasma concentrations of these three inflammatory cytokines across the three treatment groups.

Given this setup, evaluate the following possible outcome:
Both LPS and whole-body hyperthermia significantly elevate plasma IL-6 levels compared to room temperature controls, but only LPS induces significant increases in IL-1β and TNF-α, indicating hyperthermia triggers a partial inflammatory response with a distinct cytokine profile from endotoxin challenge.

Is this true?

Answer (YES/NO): NO